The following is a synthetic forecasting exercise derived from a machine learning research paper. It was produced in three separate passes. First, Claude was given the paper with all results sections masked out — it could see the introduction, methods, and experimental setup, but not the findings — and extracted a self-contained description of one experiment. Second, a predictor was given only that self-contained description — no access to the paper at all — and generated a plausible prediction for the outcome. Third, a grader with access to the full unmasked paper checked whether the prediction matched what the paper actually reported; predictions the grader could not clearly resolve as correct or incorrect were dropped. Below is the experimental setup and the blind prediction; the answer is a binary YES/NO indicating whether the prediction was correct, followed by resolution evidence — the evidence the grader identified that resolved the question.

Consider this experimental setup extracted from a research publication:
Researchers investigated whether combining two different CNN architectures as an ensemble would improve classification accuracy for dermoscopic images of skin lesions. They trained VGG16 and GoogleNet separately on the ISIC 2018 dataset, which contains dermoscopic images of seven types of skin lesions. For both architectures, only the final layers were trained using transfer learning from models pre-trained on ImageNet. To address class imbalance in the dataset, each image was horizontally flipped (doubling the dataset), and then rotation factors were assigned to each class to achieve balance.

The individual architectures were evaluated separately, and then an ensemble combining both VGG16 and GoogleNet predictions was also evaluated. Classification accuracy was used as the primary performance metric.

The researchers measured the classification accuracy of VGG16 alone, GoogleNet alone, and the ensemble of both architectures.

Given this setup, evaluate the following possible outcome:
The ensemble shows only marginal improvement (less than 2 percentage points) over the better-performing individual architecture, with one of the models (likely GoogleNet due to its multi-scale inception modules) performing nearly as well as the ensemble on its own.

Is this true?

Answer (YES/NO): NO